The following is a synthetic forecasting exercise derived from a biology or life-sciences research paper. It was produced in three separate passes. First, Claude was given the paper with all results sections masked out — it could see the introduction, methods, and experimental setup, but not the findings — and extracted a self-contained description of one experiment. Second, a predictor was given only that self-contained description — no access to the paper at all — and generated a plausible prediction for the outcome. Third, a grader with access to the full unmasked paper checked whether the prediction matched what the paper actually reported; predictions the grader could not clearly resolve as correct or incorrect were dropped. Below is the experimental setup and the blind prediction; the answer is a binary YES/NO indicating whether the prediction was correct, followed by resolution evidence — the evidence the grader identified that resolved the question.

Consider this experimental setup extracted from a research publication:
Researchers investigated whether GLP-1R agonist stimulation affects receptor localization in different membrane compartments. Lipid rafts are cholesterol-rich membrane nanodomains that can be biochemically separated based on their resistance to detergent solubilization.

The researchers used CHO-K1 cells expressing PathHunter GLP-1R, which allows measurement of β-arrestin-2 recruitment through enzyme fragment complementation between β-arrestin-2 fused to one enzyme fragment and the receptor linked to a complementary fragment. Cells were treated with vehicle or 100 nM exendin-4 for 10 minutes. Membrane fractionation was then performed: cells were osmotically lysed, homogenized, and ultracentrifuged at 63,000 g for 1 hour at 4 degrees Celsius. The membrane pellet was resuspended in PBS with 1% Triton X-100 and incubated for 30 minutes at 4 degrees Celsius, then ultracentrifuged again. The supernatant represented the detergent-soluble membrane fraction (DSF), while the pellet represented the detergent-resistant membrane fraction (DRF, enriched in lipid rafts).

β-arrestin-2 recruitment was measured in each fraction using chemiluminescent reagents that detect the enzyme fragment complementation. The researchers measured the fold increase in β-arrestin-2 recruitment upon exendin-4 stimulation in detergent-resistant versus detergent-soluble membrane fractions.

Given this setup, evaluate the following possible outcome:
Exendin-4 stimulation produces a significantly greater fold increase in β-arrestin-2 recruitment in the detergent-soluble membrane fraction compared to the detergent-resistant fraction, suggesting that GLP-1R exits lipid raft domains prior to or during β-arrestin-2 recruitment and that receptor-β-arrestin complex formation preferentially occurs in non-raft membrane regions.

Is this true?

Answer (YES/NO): NO